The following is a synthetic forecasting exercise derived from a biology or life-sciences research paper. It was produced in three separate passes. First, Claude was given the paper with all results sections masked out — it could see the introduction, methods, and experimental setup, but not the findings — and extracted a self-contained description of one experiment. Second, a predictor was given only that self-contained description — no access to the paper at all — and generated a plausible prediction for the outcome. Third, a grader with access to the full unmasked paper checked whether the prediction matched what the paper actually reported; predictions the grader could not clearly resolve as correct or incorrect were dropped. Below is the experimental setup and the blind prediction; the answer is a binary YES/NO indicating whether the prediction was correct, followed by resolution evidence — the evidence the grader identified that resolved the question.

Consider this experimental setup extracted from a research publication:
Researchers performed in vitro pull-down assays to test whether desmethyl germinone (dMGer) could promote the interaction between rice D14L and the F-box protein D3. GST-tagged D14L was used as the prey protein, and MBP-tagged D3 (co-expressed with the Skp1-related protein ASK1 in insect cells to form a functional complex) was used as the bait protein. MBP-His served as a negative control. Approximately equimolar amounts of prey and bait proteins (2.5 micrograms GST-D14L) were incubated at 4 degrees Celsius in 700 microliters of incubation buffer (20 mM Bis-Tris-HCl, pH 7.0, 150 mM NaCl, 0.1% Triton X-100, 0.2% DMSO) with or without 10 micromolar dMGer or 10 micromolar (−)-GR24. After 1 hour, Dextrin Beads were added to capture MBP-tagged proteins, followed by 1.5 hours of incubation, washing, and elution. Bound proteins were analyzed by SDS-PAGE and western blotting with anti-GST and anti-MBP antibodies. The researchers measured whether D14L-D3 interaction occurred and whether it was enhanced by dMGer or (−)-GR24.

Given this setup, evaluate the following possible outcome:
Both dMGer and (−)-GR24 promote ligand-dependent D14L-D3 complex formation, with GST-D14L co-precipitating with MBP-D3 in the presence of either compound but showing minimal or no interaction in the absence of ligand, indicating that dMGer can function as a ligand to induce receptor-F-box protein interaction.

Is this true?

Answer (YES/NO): NO